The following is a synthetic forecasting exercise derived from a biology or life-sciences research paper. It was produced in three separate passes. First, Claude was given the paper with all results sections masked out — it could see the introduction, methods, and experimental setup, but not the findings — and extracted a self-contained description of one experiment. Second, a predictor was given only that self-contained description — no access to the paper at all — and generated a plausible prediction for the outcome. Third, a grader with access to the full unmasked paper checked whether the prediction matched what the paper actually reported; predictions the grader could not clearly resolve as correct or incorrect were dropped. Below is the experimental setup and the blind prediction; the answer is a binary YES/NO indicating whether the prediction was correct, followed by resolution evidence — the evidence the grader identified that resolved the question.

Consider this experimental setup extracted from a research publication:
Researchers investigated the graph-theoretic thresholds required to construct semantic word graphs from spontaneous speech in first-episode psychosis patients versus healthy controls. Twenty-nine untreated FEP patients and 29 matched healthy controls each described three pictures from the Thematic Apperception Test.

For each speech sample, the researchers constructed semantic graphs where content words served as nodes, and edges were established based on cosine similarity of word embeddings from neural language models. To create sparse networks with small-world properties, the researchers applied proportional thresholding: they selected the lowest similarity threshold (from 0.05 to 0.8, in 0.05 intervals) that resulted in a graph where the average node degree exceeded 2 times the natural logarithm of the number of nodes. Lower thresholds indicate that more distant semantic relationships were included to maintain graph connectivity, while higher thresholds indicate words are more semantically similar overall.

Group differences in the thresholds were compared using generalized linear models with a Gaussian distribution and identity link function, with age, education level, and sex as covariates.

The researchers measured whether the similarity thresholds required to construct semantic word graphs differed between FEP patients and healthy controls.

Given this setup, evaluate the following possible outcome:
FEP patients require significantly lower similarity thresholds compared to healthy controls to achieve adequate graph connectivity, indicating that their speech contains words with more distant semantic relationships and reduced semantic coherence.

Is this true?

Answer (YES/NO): NO